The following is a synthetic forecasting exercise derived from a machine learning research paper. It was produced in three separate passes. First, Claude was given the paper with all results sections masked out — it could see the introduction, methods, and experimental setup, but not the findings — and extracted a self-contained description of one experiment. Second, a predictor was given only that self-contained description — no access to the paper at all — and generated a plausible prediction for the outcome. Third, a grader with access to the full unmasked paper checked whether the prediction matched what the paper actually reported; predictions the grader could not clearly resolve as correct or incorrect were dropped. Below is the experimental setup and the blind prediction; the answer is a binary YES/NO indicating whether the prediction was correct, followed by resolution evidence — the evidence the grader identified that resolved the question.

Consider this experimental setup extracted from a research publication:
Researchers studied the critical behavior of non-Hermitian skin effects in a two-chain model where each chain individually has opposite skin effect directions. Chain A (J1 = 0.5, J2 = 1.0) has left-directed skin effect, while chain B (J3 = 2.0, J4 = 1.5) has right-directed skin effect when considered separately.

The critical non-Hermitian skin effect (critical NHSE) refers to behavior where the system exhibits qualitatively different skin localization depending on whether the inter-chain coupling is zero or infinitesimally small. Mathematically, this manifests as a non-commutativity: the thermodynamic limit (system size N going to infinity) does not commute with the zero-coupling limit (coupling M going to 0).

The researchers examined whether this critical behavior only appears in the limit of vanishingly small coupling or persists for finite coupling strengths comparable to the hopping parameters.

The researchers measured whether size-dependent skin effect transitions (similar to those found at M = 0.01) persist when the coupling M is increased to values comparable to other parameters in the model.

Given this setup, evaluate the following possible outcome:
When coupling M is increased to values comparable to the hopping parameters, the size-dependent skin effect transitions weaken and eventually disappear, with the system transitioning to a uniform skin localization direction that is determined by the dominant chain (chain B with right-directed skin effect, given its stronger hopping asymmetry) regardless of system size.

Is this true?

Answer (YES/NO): NO